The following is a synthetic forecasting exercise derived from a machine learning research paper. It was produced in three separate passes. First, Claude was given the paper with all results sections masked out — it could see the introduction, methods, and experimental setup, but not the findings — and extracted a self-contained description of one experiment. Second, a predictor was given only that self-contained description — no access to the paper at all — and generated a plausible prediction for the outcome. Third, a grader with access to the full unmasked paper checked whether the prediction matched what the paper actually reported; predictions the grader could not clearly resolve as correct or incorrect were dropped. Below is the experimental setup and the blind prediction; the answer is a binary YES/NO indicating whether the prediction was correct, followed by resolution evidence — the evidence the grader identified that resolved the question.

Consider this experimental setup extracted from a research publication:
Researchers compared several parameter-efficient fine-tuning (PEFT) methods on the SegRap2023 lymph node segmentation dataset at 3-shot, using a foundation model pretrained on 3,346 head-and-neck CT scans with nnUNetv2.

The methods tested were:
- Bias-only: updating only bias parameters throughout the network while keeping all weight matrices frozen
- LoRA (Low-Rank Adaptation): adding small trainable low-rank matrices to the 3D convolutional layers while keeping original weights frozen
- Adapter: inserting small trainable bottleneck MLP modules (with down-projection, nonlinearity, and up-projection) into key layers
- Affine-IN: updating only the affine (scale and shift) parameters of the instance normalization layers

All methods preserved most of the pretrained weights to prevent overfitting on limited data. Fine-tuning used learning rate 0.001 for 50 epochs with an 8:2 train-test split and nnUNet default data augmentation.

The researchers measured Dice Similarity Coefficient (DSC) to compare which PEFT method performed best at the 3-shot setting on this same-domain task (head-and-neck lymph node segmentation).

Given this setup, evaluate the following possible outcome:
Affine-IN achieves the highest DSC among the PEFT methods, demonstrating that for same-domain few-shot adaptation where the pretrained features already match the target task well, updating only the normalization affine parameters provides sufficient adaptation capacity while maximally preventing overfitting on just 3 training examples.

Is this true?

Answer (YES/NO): NO